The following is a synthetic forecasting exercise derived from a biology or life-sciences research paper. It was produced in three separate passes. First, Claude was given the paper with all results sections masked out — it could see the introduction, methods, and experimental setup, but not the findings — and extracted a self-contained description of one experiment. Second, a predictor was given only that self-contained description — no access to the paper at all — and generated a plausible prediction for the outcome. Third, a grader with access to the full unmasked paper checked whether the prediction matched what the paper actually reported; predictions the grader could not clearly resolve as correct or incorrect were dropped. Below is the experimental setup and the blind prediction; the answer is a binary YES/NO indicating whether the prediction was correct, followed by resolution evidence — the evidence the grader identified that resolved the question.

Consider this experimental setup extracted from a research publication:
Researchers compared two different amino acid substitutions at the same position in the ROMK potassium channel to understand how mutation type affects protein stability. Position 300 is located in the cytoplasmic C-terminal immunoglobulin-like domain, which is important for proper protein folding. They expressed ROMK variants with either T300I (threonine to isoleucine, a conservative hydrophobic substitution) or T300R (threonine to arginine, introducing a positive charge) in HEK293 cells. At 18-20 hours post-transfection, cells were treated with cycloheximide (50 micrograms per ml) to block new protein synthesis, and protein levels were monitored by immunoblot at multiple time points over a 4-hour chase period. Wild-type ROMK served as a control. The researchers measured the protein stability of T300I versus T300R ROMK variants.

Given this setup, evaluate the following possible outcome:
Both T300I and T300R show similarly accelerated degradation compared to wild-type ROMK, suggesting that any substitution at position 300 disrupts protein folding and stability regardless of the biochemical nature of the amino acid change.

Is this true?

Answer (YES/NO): NO